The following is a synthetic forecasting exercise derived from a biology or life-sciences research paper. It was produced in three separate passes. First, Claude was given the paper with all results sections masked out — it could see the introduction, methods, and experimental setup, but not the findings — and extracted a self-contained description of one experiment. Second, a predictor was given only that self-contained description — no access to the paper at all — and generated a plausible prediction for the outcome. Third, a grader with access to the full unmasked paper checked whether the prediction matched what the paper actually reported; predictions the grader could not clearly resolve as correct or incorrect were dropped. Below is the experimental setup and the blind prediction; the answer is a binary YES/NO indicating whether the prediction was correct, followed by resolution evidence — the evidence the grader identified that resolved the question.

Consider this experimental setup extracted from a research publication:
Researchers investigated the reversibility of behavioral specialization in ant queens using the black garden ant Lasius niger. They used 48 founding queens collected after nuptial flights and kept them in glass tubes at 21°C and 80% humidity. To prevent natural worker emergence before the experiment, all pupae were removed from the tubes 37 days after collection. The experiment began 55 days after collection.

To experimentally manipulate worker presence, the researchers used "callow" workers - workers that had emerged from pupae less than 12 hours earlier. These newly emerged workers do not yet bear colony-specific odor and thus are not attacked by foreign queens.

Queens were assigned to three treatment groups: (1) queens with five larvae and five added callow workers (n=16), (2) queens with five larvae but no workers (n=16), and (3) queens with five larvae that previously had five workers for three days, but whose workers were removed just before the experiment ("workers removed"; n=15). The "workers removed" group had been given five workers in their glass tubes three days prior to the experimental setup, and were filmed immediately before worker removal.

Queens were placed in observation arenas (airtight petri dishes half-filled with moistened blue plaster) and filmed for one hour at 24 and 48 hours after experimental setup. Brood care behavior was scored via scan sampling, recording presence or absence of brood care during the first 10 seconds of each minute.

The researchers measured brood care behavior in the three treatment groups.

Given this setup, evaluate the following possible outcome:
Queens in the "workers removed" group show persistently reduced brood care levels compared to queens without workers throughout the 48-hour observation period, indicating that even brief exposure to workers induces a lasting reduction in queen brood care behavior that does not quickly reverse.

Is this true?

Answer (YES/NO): NO